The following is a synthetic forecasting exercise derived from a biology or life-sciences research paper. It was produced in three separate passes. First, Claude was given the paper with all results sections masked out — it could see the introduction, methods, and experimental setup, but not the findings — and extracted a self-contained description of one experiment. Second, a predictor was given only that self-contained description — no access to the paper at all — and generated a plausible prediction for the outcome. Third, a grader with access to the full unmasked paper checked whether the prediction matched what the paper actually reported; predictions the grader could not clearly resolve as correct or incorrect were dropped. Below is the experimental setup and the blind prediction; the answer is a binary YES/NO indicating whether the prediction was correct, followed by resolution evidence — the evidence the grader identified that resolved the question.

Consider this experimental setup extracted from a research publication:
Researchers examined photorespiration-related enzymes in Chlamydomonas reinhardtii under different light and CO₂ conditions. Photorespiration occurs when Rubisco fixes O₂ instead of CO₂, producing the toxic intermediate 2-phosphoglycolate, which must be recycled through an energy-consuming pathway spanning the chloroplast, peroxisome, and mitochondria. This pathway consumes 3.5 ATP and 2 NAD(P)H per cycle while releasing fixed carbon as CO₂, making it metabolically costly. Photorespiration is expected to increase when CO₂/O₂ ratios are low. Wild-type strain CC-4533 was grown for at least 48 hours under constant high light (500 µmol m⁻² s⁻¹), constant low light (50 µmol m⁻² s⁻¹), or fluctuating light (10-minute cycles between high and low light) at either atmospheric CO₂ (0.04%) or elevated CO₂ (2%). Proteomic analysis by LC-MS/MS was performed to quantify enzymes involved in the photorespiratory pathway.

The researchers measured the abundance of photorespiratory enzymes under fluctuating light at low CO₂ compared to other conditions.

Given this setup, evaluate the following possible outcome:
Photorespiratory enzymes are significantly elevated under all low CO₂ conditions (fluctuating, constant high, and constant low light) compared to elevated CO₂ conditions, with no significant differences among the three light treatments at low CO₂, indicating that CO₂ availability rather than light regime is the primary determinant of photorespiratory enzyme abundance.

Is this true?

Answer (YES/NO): NO